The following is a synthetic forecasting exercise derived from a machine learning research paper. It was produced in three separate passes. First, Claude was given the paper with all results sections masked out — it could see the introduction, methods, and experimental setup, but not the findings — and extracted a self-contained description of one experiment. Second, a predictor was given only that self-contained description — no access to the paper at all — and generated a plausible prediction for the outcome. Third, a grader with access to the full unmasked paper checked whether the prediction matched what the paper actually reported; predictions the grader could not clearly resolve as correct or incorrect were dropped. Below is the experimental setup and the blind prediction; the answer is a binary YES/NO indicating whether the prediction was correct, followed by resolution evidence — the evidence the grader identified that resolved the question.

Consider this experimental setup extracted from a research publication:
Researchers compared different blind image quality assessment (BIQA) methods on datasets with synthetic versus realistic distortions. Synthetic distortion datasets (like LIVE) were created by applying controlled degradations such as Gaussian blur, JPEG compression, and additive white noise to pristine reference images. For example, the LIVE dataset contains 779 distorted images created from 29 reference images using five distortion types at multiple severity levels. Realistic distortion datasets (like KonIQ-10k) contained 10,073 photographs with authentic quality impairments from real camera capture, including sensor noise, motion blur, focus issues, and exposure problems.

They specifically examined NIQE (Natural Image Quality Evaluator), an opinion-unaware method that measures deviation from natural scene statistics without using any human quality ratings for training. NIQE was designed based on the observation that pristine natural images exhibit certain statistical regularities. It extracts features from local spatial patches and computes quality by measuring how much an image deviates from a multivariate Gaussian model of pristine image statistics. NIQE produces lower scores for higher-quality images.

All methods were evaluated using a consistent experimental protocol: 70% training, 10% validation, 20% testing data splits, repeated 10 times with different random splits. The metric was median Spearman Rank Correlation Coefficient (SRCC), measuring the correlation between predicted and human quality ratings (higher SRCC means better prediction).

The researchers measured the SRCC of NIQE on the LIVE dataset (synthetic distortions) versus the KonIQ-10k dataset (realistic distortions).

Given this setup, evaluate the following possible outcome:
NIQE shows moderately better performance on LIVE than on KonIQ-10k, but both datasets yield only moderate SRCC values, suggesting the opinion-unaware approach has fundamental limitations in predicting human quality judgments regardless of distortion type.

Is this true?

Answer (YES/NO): NO